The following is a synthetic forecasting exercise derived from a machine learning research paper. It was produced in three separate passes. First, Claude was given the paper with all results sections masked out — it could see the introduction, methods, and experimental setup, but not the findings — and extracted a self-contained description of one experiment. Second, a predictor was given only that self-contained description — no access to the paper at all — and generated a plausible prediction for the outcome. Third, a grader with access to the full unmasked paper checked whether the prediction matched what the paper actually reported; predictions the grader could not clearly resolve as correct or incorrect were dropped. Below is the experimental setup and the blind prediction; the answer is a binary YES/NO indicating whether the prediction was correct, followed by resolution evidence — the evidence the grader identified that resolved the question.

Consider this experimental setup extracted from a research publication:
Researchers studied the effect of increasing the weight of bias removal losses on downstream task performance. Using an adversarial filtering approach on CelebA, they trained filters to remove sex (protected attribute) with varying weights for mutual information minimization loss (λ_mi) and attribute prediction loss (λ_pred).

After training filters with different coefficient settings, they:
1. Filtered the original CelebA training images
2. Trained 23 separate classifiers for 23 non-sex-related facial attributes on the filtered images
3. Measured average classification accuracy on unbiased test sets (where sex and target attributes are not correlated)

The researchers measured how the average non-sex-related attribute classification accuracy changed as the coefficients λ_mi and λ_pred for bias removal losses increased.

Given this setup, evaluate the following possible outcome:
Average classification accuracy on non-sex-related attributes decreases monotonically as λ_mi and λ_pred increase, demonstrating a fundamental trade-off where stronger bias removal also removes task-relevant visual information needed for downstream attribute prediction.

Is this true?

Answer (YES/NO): NO